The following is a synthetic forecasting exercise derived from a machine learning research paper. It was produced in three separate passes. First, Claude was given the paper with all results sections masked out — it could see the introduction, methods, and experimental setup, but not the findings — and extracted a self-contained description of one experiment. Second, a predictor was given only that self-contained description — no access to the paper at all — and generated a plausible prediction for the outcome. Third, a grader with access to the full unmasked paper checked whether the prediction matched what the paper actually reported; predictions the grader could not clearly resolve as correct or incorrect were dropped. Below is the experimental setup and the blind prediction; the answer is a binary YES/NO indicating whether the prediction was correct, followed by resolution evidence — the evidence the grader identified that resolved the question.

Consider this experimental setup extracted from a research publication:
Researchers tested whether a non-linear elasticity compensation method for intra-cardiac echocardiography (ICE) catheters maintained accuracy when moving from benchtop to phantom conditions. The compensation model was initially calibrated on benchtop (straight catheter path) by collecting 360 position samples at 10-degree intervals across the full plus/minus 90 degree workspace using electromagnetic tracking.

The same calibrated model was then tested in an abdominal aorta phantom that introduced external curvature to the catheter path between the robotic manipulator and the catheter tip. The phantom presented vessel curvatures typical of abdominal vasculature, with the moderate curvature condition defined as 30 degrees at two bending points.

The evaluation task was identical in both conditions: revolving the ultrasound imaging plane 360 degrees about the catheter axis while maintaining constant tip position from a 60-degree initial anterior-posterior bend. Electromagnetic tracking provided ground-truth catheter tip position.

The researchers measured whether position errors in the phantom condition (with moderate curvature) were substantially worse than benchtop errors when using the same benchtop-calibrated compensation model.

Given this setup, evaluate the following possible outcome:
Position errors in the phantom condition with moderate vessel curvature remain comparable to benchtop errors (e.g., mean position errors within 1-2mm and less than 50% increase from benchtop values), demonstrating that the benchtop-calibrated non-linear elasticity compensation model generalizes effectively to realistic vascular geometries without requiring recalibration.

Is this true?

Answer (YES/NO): YES